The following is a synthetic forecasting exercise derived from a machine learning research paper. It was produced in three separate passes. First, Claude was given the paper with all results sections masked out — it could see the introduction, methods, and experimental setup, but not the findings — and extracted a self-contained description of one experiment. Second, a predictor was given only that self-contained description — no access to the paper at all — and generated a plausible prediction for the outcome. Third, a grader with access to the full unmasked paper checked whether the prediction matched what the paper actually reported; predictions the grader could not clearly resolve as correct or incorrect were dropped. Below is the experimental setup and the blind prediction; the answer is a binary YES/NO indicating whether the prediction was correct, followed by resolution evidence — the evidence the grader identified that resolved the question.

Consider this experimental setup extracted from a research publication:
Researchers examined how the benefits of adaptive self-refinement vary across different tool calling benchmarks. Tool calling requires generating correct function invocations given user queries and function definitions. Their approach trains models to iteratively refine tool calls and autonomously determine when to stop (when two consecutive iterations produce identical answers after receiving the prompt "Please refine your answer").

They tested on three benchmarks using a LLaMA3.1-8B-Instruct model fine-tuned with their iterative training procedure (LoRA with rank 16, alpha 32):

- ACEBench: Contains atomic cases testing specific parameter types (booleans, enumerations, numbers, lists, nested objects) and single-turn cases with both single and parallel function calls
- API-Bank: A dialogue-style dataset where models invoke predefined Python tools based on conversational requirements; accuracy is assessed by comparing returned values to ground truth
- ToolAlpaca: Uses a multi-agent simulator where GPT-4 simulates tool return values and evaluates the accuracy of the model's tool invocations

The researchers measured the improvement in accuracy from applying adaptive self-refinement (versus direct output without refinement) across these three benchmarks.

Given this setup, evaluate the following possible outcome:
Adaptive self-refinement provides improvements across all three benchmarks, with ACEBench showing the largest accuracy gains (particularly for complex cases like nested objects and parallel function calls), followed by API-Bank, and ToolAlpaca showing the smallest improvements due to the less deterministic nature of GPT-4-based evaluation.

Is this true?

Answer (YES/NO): NO